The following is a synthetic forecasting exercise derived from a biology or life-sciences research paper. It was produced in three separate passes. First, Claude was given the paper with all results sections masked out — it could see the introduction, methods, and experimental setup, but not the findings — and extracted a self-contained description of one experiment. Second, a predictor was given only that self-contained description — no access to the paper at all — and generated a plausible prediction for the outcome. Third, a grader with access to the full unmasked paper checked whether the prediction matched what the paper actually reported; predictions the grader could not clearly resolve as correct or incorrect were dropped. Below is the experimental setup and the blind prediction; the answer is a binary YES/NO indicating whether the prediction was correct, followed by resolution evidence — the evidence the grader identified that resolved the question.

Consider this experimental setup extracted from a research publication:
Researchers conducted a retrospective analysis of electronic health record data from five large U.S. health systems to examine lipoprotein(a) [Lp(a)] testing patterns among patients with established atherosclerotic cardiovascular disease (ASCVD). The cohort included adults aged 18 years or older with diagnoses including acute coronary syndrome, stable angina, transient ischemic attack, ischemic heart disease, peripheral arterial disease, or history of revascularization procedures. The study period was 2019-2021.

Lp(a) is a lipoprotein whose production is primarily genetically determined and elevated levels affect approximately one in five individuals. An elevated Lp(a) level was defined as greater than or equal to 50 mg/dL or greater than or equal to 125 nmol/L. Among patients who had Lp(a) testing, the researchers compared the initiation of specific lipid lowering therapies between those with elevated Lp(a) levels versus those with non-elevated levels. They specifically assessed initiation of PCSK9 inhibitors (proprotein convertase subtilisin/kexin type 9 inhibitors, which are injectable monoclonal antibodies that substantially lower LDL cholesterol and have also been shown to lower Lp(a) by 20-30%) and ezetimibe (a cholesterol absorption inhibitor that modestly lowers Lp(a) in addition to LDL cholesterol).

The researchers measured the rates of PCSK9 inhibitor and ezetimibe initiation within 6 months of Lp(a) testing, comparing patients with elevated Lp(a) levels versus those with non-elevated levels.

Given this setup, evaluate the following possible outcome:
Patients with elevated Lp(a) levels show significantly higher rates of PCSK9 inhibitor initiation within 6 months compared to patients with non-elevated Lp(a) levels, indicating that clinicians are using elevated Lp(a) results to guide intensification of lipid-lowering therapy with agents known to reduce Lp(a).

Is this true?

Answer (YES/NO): YES